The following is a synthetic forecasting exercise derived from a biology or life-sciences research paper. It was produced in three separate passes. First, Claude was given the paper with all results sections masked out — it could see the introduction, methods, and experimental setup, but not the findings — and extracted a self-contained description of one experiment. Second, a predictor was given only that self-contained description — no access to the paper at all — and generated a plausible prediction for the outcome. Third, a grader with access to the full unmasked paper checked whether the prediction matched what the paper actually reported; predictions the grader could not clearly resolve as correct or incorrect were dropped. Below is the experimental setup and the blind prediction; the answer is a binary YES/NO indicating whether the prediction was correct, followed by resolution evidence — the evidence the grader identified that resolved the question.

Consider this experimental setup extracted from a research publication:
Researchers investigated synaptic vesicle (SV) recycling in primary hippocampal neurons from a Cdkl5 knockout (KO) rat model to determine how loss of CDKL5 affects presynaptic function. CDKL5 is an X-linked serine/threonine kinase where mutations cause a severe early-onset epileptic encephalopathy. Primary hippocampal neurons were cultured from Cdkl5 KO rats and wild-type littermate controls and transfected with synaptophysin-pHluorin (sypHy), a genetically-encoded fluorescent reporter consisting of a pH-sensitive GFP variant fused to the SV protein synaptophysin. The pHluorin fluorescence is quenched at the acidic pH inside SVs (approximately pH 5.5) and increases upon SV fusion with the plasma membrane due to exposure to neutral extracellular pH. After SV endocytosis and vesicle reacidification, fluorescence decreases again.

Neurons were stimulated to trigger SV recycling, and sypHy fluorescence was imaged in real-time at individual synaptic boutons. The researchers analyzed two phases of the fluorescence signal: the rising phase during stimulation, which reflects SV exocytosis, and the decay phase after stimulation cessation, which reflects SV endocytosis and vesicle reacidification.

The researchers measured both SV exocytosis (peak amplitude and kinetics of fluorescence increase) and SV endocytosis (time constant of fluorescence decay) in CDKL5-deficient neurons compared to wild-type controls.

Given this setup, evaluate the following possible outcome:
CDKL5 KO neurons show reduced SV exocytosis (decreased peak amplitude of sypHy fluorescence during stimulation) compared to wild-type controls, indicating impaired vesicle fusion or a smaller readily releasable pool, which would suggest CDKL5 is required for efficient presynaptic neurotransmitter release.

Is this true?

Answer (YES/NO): NO